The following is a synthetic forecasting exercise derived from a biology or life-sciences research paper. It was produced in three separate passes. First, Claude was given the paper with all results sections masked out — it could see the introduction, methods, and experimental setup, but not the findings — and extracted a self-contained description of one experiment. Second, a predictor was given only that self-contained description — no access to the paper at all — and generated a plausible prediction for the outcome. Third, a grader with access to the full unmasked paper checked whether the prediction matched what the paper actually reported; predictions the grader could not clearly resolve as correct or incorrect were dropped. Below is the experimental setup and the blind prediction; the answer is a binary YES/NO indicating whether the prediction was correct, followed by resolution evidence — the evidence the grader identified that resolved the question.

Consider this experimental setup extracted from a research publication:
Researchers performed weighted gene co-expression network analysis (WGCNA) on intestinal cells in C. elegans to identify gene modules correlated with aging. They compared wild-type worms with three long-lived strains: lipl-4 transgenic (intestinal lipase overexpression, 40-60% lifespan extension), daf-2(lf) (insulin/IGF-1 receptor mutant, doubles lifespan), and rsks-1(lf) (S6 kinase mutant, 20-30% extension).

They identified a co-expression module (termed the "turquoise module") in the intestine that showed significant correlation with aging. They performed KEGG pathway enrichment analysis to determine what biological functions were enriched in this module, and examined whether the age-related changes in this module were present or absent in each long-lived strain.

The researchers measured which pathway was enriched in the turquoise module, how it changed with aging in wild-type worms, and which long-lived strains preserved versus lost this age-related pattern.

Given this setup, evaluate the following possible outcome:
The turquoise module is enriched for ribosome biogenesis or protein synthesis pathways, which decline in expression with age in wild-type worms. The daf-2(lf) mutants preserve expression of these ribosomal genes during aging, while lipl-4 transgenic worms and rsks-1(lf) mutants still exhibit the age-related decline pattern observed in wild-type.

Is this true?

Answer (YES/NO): NO